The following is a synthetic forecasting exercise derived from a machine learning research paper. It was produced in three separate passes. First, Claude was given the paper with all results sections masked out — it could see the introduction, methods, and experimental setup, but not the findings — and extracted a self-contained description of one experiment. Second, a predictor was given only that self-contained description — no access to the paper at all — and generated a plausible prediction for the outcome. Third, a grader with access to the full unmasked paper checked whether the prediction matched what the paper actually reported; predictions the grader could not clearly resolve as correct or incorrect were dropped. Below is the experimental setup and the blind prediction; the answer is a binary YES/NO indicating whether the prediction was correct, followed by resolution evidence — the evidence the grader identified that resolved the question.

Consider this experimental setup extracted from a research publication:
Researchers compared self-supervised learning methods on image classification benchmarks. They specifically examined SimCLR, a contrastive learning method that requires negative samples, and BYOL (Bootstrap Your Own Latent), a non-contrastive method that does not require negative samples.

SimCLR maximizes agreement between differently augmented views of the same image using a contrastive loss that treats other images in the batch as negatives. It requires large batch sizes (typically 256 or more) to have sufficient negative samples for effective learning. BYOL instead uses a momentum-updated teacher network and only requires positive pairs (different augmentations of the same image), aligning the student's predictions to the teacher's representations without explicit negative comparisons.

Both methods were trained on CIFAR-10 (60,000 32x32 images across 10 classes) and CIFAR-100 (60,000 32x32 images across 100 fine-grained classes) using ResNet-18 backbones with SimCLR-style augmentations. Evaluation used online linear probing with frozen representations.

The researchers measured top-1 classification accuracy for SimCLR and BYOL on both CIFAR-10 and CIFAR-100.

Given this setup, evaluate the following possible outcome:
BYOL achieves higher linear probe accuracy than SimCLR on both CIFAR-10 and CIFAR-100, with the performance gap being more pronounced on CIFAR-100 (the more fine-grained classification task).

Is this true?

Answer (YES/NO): YES